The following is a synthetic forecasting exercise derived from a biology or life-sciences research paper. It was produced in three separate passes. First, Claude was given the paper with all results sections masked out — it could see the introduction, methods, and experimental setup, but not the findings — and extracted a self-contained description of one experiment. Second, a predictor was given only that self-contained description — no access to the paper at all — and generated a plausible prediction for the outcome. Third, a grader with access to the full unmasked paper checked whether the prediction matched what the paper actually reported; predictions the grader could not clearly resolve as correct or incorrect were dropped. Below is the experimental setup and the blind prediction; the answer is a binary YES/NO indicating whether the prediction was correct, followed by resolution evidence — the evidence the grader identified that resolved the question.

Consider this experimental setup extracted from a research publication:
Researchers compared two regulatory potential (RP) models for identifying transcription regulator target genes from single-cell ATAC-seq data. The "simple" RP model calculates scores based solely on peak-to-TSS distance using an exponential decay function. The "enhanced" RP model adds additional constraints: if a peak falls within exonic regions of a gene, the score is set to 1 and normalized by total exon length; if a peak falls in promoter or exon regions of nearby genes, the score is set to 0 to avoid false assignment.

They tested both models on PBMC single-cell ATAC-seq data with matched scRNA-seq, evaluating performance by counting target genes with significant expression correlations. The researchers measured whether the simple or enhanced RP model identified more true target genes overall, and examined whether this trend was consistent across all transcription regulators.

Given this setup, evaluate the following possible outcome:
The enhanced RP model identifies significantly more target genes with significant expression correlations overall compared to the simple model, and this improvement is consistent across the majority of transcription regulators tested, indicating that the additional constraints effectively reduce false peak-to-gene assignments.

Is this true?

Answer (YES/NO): NO